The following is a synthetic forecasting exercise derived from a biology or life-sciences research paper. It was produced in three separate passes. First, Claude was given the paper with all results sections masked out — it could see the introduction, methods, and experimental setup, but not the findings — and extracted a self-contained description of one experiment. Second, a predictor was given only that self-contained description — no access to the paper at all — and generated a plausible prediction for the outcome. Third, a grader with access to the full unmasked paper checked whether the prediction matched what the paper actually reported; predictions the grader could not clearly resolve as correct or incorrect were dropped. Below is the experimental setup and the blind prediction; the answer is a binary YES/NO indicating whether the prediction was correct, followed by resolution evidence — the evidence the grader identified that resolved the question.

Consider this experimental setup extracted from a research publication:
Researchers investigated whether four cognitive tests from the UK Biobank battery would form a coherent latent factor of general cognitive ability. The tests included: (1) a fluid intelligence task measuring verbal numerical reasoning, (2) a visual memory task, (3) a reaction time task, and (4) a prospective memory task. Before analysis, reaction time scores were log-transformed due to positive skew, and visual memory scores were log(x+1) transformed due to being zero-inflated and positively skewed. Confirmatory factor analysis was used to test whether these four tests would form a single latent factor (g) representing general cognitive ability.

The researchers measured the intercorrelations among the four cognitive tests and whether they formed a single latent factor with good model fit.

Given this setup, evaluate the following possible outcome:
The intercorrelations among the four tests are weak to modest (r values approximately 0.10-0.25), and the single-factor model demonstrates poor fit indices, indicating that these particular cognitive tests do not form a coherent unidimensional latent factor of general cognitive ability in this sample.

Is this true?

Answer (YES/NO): NO